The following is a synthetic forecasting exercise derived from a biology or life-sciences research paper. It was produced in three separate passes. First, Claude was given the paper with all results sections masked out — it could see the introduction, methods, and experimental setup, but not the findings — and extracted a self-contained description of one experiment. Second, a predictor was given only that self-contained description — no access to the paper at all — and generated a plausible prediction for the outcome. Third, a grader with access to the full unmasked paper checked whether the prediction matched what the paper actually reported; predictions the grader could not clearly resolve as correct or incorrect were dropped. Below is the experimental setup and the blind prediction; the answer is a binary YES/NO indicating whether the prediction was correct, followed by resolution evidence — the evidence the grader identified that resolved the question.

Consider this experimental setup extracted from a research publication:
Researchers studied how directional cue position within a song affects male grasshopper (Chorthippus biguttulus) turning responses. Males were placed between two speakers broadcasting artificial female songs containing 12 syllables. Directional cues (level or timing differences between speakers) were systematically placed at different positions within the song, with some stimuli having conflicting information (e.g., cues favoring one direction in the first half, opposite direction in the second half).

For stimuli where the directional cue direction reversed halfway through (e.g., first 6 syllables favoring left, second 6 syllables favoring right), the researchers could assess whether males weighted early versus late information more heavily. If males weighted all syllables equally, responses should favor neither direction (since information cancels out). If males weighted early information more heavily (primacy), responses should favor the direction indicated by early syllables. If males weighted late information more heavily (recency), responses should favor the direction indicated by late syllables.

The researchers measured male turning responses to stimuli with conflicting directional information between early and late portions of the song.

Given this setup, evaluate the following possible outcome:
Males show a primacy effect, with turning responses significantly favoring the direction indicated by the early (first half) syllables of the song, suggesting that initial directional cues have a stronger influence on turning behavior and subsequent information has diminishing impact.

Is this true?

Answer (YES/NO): YES